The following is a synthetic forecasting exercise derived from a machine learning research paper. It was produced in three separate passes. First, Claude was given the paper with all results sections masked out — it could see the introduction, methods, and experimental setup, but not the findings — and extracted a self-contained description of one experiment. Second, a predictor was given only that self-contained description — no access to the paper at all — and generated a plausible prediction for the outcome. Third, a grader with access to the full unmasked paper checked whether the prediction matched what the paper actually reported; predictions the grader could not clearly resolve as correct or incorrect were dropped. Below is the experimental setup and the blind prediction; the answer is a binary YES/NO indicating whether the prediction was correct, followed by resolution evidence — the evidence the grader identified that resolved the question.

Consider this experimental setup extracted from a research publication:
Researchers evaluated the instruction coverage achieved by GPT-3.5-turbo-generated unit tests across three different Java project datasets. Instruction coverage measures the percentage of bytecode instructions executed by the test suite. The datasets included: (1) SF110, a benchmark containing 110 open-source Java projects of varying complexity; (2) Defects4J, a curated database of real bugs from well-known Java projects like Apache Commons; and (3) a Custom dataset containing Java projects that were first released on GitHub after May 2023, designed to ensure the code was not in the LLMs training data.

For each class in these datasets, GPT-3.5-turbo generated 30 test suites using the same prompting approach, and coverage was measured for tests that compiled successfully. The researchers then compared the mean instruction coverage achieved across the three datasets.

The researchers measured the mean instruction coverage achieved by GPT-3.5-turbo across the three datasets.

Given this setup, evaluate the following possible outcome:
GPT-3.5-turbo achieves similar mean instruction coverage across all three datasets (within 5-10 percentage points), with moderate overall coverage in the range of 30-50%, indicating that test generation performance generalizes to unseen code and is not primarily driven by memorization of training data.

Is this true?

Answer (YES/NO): NO